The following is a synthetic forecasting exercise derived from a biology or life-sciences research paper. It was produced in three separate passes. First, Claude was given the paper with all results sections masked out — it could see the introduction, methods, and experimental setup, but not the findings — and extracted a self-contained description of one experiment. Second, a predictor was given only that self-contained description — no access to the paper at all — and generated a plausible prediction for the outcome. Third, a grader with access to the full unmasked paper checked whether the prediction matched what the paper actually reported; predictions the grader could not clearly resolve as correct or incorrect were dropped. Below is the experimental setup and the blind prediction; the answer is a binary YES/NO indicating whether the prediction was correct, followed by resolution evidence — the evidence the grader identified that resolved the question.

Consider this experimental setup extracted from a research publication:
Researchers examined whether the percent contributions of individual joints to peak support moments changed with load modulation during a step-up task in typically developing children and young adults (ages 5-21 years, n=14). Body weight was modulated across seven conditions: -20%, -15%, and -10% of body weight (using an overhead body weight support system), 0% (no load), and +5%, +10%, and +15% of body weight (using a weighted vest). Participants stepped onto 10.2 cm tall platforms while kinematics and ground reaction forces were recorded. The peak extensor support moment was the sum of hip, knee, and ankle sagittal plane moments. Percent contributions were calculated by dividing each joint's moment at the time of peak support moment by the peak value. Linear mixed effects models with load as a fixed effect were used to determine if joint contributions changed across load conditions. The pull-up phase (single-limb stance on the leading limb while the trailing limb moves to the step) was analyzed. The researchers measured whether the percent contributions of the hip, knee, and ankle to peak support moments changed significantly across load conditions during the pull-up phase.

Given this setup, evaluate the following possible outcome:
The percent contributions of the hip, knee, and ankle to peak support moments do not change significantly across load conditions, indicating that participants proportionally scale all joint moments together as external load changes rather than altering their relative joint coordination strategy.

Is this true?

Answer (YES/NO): NO